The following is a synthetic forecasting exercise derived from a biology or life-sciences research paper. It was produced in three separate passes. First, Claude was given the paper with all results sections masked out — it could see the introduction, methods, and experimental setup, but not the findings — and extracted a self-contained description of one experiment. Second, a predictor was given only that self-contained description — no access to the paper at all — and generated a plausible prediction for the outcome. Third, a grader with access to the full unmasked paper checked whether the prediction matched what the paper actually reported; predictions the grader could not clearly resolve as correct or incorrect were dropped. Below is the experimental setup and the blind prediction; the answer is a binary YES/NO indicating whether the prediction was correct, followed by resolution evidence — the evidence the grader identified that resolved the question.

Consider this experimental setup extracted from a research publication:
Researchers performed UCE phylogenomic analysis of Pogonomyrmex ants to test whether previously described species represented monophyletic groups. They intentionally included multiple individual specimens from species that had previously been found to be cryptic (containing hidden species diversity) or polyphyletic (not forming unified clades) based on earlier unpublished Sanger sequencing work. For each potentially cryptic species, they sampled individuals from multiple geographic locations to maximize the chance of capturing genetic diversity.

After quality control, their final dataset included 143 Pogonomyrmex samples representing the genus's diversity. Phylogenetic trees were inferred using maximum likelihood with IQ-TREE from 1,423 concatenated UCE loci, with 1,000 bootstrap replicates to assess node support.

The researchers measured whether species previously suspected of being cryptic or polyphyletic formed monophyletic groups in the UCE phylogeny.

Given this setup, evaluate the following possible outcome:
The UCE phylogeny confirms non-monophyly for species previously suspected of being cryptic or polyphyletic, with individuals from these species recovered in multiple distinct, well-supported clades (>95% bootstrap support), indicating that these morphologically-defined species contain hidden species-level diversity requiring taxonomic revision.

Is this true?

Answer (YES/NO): NO